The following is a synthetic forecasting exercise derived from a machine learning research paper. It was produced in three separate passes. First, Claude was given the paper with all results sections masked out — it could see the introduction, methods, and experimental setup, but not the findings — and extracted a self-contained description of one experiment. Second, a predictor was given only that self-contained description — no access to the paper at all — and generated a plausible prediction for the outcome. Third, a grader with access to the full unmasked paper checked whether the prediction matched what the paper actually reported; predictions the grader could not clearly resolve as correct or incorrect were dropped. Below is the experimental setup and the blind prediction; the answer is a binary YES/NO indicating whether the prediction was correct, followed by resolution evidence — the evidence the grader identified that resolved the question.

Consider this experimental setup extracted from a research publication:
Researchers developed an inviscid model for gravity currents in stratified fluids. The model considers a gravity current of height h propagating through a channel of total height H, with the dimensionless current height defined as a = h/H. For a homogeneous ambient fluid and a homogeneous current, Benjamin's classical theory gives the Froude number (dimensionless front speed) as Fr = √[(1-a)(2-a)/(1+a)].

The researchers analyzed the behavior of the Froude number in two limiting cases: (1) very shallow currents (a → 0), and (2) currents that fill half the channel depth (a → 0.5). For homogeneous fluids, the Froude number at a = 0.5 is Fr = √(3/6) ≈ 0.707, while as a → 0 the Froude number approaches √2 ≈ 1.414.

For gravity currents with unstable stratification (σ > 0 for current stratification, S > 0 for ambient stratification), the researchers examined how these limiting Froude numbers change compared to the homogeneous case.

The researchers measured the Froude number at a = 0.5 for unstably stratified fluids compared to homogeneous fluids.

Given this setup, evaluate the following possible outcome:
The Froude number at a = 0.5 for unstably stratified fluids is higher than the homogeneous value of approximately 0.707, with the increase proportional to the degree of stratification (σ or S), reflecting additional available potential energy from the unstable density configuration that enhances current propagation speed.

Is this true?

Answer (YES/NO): NO